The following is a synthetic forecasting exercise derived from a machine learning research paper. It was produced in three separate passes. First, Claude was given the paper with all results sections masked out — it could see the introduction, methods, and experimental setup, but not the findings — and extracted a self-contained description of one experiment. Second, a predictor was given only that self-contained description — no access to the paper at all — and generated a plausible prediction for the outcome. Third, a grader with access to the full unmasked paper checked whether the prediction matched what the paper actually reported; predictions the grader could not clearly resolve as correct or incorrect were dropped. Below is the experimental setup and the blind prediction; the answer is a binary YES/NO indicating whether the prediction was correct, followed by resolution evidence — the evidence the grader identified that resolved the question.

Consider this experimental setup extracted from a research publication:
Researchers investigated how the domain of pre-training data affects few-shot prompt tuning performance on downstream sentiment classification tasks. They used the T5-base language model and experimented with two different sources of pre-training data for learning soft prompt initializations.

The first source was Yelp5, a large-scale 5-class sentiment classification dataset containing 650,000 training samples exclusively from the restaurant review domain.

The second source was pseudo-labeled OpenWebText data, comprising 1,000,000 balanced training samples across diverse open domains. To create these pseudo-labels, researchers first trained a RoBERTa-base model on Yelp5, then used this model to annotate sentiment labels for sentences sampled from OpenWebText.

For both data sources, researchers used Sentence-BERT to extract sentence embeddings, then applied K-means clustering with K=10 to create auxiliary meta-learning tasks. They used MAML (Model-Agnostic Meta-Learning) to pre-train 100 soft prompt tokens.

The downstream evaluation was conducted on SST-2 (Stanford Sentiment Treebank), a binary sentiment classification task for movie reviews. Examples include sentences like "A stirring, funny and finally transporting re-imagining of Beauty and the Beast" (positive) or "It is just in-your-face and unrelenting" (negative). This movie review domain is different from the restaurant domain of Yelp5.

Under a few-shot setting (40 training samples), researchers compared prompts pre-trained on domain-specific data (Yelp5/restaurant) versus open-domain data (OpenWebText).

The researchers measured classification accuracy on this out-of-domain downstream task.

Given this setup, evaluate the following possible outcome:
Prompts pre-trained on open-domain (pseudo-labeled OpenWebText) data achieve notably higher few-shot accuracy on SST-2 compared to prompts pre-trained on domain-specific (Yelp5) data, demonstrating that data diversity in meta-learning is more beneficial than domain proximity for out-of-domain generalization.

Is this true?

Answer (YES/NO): YES